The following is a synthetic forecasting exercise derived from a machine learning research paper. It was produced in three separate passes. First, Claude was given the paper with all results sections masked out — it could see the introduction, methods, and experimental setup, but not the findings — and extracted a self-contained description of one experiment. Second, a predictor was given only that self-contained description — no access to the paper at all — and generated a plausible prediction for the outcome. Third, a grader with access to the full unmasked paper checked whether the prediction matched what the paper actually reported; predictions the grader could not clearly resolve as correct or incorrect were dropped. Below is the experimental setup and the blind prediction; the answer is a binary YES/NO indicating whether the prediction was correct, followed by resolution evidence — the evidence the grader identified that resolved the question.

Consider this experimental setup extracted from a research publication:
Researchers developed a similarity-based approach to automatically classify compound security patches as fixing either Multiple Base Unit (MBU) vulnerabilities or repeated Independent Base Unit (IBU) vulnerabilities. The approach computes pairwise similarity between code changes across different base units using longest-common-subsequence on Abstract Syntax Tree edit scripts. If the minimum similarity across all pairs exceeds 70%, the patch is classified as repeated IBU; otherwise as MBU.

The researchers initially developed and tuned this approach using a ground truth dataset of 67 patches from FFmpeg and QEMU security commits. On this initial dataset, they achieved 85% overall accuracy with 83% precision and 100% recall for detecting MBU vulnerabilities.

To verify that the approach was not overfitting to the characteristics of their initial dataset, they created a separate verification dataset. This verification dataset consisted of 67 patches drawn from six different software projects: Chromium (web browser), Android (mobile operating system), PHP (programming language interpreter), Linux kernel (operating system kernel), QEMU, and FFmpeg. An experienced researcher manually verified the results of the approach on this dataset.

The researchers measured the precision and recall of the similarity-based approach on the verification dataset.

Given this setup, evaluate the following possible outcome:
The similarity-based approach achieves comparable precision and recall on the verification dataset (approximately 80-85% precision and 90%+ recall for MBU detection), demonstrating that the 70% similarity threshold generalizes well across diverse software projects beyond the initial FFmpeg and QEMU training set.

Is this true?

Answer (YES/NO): NO